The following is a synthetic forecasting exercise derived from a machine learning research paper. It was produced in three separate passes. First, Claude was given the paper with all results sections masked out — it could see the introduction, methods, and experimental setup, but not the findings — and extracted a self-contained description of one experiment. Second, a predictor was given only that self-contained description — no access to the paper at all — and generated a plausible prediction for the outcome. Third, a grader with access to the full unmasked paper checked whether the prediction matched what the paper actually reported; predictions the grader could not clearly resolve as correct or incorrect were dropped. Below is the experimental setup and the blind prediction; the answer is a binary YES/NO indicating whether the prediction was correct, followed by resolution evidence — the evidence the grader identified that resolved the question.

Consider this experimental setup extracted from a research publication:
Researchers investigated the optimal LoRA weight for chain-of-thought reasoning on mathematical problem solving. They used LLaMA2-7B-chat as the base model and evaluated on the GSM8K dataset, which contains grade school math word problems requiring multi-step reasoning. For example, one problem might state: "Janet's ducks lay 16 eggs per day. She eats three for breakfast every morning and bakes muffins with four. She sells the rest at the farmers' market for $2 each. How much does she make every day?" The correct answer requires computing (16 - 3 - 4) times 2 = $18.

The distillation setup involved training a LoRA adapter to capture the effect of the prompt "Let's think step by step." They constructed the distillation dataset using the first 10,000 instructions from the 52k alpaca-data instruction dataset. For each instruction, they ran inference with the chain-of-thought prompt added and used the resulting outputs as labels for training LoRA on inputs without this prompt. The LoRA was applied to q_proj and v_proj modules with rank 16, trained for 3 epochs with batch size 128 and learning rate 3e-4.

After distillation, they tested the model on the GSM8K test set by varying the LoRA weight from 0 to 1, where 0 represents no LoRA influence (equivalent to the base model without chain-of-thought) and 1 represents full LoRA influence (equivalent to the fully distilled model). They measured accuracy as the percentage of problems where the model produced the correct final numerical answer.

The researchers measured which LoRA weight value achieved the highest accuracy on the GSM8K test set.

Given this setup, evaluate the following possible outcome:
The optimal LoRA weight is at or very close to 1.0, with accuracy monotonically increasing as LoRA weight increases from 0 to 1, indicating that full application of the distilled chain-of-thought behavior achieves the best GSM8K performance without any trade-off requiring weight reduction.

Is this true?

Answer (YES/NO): NO